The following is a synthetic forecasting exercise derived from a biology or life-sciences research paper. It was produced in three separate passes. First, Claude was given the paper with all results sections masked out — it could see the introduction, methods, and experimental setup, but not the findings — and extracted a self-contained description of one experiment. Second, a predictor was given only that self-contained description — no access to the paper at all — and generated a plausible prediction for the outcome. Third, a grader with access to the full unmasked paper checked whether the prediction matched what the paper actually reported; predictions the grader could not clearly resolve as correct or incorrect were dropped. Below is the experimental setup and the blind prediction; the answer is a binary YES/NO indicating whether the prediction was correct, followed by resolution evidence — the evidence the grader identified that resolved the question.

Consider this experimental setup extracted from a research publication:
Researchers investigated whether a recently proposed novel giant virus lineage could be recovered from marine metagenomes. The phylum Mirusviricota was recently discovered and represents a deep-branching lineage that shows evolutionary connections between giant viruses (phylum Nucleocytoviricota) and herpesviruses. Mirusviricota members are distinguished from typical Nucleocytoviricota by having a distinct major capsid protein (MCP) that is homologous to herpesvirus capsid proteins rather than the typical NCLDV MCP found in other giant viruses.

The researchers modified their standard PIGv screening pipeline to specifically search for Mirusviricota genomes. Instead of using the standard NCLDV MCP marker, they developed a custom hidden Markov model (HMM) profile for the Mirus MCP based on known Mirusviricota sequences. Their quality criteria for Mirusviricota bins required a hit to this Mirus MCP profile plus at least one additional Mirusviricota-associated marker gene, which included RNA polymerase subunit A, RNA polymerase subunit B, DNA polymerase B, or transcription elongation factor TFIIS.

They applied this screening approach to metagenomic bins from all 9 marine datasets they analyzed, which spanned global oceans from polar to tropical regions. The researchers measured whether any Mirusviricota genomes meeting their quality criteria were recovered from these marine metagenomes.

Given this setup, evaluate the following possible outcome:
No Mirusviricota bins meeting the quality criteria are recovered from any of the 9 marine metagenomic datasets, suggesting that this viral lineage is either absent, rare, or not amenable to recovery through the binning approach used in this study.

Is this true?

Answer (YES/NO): NO